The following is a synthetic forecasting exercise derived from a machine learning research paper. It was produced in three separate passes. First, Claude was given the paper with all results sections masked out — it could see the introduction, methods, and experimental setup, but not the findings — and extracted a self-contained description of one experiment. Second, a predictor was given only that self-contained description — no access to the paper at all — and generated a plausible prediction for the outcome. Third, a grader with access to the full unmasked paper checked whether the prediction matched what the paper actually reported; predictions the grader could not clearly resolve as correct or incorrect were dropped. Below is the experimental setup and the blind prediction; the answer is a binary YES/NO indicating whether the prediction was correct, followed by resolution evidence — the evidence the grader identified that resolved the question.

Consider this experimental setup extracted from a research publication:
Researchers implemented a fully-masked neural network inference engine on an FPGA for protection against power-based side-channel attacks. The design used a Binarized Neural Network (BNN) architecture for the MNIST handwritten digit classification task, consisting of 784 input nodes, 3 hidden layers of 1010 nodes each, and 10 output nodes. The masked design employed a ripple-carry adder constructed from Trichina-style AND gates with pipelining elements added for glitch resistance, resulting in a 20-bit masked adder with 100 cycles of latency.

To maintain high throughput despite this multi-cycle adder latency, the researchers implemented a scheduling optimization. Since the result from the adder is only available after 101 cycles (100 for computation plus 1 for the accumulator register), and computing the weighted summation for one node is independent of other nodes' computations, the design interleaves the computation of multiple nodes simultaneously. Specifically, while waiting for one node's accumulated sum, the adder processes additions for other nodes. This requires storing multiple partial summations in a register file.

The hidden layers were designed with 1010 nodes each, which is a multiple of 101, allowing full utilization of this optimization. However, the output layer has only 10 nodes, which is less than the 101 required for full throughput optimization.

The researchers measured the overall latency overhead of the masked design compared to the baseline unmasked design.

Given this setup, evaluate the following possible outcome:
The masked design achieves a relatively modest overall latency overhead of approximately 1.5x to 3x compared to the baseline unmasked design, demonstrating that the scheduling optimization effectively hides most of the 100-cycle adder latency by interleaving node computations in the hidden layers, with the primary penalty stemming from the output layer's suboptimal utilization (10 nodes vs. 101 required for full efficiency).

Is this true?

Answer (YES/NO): NO